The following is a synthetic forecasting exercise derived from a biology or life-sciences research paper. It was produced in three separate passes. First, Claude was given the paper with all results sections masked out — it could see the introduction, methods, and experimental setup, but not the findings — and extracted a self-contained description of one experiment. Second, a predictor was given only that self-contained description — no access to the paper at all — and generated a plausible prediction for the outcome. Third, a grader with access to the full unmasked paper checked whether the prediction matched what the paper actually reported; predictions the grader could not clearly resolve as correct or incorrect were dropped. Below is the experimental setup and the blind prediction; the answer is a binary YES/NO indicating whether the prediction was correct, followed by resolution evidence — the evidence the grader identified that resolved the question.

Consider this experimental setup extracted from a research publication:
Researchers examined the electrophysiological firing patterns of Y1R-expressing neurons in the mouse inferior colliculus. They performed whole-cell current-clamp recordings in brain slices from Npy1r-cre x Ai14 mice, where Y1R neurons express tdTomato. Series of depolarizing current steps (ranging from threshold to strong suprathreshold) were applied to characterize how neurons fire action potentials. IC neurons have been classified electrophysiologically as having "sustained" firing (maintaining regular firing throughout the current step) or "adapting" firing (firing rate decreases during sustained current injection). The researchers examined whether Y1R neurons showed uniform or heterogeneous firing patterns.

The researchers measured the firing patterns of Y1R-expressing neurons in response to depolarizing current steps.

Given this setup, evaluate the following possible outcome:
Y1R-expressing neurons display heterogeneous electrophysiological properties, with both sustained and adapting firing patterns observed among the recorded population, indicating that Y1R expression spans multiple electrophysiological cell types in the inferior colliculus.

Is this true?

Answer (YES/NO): YES